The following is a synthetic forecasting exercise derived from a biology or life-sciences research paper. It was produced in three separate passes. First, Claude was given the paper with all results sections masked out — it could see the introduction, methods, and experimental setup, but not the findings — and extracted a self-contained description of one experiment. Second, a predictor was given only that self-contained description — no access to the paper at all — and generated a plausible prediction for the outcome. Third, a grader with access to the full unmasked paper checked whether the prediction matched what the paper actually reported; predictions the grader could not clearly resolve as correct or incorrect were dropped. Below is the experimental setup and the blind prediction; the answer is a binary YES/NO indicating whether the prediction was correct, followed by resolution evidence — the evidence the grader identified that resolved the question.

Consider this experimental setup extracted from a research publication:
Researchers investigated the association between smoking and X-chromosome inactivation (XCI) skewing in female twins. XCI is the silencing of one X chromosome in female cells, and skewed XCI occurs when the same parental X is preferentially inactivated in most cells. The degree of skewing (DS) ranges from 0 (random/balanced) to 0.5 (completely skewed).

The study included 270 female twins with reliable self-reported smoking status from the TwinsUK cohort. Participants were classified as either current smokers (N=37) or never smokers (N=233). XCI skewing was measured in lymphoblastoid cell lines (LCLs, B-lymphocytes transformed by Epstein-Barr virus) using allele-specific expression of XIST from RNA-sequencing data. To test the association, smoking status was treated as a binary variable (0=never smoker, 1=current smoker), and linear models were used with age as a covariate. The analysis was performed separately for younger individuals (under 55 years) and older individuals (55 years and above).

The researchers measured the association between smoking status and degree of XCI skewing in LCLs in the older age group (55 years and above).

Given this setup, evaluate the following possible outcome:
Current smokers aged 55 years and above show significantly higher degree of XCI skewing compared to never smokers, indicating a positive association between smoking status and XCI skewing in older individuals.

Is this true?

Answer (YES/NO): YES